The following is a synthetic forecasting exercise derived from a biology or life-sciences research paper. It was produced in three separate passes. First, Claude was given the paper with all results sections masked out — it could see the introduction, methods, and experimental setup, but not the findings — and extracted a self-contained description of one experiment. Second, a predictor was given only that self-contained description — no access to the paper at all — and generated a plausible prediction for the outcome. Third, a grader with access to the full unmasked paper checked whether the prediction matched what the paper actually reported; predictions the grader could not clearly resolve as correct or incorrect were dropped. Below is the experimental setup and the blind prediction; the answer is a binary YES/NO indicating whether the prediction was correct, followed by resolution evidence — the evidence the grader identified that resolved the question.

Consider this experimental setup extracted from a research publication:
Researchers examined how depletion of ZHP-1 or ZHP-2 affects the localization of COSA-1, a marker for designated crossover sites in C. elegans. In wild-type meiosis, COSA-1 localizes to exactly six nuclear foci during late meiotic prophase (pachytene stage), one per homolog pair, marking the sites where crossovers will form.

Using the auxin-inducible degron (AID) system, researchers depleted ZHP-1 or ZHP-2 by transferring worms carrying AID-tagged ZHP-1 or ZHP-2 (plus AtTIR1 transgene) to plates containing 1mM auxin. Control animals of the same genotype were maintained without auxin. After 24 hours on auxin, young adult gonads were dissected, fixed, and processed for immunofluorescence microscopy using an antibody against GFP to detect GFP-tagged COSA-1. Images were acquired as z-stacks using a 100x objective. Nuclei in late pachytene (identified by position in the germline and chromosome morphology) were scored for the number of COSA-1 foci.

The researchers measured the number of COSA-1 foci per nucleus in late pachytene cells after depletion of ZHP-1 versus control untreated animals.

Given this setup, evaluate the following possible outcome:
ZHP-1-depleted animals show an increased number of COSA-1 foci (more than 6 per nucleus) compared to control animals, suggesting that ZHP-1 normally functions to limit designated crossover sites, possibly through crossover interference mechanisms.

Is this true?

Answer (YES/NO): YES